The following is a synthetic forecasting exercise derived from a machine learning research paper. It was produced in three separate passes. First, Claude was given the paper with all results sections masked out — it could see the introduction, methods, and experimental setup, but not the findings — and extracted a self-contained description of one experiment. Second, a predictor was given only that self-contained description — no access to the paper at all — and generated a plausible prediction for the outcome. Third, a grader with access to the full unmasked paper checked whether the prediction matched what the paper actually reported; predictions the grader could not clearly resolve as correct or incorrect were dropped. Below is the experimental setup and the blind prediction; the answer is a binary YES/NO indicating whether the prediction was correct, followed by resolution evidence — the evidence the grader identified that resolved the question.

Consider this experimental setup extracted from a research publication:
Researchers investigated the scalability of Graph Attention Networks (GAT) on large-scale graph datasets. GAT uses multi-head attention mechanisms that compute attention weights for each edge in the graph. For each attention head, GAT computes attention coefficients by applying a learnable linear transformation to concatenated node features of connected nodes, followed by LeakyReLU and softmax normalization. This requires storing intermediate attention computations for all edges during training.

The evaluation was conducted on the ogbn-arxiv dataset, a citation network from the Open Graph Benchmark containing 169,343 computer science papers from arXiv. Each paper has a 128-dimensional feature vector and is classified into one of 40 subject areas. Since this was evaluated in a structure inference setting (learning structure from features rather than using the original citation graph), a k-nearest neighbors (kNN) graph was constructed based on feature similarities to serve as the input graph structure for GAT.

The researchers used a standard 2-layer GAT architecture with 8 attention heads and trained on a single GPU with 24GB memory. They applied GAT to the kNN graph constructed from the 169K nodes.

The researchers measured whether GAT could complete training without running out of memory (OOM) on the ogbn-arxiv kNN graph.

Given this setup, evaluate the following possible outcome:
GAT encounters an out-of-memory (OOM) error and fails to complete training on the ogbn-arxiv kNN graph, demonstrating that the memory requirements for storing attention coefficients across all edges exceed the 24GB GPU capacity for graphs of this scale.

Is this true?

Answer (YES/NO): YES